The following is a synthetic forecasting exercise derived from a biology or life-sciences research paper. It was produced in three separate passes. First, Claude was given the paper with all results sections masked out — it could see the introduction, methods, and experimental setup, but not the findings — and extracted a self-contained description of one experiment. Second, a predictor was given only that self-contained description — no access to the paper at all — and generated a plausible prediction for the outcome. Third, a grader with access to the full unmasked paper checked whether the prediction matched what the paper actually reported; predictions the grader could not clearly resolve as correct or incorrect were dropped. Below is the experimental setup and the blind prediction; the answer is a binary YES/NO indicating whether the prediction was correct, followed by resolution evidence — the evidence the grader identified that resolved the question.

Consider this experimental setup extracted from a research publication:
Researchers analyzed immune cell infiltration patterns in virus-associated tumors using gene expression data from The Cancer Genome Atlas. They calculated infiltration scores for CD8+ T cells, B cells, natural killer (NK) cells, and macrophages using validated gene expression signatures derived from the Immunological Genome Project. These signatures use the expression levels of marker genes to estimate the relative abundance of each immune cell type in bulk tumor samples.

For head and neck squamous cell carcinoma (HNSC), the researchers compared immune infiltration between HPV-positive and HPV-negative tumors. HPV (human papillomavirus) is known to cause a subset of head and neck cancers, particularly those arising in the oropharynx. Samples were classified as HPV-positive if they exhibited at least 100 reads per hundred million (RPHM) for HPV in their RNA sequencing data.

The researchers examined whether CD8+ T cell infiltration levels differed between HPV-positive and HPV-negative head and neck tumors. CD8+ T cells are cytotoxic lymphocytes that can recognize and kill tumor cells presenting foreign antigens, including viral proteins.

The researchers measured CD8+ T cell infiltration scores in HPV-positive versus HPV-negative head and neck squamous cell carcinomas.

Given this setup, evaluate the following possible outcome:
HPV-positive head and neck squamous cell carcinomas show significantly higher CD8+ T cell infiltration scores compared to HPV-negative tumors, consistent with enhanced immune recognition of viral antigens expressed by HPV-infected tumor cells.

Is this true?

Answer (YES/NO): YES